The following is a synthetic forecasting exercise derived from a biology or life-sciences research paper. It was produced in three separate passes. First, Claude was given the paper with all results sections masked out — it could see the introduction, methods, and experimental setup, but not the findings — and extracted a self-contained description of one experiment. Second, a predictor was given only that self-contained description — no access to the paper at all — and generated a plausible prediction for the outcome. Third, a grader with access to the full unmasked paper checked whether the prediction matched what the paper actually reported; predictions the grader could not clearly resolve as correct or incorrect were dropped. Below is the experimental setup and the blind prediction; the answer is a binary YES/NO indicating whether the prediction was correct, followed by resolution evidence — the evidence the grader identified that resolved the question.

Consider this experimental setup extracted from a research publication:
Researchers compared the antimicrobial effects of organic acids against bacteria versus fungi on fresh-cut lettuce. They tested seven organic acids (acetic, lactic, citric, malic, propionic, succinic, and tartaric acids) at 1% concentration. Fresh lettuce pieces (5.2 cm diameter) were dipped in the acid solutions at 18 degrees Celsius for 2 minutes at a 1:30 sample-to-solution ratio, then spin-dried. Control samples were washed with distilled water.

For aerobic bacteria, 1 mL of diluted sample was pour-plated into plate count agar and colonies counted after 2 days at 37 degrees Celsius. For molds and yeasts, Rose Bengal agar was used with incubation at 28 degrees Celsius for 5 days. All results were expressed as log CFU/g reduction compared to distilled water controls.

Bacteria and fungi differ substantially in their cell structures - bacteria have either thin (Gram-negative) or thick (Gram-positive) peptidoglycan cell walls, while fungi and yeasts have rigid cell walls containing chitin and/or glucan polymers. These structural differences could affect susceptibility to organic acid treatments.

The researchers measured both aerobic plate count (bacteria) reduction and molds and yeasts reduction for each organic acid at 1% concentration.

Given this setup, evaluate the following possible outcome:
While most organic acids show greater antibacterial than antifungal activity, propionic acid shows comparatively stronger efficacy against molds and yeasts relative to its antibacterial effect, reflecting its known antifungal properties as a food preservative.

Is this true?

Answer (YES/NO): NO